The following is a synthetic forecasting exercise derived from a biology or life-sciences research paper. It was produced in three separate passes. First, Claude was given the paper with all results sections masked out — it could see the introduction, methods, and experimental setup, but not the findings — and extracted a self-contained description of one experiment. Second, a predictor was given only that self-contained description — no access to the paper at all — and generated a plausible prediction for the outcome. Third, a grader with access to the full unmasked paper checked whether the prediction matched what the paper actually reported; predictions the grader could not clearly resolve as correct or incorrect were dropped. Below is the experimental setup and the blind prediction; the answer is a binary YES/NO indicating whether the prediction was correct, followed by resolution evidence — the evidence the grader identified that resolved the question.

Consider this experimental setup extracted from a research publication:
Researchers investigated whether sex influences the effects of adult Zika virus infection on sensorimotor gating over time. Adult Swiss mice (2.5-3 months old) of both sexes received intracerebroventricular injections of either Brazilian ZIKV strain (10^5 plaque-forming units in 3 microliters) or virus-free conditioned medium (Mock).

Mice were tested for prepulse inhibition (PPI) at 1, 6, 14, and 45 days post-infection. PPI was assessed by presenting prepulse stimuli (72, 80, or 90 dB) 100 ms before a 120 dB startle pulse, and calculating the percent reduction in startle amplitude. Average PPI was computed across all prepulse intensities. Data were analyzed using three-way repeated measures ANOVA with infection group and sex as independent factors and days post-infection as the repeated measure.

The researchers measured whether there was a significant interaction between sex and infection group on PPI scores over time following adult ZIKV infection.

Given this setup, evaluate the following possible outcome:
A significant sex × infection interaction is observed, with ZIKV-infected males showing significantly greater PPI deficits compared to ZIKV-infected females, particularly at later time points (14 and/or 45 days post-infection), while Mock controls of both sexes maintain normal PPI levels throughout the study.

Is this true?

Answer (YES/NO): NO